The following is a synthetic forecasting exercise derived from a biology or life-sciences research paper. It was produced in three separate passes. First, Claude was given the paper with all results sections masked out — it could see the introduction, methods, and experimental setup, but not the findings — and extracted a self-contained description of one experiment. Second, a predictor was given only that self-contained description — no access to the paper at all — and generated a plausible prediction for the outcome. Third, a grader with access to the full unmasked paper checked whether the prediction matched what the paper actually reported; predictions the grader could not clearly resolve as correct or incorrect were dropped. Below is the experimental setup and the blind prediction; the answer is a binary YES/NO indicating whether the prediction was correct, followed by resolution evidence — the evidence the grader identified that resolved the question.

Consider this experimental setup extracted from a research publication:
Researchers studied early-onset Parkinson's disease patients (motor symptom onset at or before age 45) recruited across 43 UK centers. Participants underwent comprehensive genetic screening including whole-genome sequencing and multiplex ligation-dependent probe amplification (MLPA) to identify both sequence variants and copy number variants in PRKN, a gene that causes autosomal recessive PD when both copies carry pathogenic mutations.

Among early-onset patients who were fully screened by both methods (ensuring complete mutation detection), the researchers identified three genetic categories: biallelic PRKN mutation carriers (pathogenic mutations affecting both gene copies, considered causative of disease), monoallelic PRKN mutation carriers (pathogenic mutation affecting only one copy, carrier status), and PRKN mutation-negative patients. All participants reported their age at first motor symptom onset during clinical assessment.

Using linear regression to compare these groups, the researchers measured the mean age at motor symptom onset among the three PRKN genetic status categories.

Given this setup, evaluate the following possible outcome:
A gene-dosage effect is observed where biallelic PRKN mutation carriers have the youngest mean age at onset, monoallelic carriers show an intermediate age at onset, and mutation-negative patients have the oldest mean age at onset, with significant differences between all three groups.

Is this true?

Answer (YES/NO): NO